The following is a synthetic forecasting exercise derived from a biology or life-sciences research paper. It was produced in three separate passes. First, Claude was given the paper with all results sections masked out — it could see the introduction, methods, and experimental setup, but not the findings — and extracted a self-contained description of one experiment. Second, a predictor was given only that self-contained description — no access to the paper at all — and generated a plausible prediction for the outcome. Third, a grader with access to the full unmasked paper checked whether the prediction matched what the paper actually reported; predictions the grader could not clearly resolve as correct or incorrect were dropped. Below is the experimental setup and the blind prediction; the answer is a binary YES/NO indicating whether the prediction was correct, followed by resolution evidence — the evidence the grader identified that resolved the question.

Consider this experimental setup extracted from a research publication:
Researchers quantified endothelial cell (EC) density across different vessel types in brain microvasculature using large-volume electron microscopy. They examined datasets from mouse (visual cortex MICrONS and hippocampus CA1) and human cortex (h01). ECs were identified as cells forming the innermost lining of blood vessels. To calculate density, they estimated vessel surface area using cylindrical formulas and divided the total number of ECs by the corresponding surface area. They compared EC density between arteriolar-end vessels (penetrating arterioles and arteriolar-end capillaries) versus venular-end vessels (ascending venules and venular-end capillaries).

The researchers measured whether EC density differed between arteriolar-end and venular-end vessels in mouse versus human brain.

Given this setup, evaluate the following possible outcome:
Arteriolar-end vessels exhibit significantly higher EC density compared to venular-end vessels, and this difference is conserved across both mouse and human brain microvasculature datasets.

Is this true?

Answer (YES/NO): NO